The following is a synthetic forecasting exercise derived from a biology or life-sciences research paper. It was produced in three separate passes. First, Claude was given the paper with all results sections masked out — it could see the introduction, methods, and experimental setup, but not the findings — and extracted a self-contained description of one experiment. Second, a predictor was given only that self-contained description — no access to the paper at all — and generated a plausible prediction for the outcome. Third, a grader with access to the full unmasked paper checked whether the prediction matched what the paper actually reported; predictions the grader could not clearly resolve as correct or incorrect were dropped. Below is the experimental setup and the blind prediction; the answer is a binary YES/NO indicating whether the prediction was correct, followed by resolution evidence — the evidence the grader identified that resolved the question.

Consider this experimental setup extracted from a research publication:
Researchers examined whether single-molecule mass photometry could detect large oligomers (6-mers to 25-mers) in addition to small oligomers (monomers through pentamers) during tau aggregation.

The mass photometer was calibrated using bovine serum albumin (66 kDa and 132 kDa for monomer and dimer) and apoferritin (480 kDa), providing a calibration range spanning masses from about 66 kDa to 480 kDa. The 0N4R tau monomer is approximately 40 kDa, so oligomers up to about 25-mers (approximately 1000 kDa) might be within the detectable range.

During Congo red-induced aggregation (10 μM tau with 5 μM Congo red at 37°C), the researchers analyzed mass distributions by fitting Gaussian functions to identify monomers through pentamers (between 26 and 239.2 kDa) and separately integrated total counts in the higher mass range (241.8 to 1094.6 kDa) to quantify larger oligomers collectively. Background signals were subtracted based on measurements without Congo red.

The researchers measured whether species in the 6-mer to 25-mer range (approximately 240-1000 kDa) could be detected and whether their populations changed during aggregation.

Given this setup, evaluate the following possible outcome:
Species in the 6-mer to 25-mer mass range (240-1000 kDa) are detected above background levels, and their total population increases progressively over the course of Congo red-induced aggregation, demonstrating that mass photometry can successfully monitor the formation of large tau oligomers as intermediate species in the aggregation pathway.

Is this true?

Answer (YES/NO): NO